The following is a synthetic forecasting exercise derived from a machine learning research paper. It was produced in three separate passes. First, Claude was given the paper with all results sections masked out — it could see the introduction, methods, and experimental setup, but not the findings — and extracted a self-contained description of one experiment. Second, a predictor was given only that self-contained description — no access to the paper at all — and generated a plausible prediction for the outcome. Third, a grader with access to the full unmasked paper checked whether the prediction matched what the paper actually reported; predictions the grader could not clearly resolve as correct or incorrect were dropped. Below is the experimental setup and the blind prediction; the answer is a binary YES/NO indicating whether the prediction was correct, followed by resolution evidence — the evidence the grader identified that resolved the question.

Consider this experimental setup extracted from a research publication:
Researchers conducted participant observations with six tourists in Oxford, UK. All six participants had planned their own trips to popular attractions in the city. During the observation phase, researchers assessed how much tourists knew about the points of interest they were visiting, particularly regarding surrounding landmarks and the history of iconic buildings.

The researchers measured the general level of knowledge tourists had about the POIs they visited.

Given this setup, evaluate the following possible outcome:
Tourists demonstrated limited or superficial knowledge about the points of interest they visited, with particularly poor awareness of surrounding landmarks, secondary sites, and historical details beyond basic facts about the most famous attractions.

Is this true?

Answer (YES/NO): YES